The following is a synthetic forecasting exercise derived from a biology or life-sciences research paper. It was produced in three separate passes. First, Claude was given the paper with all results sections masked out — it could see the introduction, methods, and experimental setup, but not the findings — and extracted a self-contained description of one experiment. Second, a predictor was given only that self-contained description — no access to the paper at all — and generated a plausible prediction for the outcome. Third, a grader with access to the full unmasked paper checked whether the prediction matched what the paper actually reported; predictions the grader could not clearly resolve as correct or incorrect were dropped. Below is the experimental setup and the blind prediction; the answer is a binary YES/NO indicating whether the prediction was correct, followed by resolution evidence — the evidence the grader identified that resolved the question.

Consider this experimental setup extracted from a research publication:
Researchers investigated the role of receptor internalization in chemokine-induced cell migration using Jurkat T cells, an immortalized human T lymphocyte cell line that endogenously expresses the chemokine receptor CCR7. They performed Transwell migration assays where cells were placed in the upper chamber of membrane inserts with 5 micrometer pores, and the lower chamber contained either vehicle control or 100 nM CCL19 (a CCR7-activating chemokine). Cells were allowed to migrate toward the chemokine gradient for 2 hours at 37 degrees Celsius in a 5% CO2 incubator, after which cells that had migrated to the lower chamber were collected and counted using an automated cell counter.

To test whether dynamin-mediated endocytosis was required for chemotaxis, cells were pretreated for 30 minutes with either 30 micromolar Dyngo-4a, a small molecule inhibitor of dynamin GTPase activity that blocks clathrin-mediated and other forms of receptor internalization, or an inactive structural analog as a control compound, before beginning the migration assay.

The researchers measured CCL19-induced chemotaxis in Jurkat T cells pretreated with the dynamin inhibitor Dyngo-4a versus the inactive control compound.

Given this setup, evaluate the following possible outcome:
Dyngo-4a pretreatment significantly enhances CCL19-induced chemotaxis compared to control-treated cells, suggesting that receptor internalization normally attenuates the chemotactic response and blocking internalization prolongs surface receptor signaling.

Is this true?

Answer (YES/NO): NO